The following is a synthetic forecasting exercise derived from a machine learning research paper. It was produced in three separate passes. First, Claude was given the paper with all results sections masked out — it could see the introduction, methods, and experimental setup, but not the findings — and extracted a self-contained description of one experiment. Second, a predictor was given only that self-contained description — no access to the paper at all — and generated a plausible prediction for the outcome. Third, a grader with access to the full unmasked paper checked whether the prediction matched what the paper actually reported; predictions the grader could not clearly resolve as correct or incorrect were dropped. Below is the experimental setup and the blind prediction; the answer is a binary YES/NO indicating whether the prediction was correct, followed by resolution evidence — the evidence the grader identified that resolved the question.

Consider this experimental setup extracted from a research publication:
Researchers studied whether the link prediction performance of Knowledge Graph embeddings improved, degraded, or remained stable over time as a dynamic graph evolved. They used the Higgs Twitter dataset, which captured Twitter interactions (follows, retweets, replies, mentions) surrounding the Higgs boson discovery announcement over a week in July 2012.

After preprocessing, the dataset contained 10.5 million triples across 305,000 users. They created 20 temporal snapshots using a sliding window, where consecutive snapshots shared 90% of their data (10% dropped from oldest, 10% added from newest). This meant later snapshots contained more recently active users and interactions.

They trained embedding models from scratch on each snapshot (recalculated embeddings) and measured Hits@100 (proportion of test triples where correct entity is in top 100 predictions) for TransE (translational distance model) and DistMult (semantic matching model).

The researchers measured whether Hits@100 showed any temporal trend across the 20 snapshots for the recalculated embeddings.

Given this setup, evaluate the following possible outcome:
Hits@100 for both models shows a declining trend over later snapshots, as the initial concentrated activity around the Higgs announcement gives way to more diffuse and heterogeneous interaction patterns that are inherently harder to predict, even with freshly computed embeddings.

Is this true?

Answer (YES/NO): NO